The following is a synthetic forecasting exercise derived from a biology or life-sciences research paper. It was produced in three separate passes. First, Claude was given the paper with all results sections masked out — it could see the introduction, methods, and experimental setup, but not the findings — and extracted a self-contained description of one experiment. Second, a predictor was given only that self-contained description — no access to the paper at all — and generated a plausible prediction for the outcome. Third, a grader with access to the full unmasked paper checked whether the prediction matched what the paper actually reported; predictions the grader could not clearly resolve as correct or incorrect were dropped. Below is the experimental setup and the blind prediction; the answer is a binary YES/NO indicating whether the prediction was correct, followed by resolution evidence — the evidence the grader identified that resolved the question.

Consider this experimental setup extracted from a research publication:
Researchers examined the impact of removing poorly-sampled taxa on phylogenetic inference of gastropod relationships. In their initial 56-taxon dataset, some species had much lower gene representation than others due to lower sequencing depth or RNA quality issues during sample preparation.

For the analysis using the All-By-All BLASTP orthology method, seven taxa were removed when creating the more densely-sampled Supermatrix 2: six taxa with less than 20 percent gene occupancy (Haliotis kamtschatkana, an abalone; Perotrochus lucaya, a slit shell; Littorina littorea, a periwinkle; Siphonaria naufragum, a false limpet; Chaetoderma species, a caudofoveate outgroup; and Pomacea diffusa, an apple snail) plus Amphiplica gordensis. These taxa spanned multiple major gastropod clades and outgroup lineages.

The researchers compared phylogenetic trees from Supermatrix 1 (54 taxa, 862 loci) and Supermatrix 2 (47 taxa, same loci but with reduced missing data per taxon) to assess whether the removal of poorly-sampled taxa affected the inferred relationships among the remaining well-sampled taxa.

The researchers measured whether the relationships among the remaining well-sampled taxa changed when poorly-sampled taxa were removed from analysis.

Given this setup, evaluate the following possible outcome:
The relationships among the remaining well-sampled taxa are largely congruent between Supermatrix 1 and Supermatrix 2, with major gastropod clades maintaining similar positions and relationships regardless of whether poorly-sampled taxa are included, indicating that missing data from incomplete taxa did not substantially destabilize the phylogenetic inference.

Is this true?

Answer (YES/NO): YES